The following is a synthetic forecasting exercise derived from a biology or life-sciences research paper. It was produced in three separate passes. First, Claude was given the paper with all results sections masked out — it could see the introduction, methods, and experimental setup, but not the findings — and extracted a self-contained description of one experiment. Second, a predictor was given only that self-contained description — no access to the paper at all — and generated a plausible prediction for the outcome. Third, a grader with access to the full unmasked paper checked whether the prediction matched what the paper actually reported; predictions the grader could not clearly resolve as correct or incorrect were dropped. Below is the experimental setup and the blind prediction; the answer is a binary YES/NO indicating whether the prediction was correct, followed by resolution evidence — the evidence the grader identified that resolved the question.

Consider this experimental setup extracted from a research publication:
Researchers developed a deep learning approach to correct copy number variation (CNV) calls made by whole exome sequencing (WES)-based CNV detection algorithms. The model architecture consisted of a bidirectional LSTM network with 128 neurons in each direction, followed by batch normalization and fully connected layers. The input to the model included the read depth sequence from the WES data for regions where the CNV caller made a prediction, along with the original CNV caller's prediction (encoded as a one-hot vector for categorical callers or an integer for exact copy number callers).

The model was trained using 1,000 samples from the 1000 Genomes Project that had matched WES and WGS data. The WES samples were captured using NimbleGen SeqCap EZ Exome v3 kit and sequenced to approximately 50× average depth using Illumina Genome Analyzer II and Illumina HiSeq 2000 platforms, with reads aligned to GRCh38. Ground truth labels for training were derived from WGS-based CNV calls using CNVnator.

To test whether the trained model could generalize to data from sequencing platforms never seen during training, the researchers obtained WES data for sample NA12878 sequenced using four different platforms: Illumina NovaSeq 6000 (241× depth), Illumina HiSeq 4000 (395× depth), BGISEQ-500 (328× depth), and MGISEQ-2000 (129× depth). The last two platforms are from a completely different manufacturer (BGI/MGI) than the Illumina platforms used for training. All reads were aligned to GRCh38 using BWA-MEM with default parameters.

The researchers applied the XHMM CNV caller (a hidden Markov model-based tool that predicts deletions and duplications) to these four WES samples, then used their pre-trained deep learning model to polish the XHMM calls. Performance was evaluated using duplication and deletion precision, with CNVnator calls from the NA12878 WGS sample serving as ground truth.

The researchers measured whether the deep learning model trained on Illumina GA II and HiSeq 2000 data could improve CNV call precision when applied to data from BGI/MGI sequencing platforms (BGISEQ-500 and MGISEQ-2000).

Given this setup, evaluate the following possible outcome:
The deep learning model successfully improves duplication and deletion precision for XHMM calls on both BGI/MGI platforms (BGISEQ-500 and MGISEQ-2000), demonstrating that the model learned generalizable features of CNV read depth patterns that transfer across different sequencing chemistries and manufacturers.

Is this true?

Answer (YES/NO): YES